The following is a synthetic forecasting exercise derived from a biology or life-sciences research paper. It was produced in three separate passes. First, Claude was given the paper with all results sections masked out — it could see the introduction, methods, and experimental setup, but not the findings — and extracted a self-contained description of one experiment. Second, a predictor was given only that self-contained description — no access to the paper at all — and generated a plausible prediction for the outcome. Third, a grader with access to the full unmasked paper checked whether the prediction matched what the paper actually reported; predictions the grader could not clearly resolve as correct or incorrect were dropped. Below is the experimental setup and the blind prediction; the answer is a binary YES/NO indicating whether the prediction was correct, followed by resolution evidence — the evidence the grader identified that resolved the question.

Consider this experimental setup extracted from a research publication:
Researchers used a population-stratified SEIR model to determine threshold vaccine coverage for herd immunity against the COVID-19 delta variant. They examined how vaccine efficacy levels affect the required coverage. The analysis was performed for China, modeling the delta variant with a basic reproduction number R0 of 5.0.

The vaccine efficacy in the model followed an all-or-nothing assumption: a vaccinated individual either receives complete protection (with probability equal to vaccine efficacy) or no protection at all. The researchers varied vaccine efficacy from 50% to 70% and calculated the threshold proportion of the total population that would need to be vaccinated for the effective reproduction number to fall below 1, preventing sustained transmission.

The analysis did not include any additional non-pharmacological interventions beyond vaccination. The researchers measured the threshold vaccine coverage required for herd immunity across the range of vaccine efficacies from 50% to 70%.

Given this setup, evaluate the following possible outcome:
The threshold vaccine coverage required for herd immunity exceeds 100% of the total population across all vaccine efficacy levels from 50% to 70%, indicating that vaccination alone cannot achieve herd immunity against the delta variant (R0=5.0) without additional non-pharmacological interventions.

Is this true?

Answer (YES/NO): NO